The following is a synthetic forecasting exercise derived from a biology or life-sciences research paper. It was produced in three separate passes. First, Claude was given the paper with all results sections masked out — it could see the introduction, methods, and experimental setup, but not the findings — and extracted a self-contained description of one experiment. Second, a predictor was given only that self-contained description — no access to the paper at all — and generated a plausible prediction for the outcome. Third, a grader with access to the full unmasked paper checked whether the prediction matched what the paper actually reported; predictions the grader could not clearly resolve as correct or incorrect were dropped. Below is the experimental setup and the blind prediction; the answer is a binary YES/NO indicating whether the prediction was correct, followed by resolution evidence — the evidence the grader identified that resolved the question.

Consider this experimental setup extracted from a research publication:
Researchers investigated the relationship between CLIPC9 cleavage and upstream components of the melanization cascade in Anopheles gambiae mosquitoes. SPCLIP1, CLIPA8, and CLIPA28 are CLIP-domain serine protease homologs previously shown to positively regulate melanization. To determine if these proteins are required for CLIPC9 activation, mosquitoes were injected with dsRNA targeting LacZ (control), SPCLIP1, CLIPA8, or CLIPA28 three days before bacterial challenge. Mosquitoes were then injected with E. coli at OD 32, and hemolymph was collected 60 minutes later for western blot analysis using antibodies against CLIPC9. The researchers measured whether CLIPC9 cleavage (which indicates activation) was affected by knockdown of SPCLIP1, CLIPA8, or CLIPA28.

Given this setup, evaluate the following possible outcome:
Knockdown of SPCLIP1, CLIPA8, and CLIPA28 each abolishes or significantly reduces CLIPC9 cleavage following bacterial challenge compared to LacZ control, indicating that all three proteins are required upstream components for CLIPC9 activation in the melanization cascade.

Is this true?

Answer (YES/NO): YES